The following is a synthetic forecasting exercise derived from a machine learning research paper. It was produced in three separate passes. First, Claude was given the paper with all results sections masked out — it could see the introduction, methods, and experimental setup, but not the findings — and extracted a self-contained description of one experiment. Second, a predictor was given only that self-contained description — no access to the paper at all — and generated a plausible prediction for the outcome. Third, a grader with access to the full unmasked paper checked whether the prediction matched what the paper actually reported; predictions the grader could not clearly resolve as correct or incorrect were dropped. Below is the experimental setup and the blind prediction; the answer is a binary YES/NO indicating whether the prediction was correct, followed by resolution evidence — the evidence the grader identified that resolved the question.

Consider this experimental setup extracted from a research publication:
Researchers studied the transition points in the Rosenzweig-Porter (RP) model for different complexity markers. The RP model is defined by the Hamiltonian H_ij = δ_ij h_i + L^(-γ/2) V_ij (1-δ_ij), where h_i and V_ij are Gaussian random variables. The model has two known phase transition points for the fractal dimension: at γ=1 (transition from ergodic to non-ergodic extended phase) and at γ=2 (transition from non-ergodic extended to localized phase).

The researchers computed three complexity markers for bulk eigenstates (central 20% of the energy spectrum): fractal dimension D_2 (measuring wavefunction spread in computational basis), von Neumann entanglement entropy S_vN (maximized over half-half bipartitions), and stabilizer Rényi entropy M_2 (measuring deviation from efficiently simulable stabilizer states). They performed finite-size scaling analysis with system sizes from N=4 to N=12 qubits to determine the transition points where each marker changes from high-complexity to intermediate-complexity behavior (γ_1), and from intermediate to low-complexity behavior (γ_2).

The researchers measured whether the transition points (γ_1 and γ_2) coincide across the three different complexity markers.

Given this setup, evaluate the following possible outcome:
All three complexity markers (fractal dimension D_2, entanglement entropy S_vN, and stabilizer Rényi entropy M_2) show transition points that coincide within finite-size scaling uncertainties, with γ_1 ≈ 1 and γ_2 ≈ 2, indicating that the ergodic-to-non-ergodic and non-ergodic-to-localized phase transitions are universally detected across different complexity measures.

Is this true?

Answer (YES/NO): NO